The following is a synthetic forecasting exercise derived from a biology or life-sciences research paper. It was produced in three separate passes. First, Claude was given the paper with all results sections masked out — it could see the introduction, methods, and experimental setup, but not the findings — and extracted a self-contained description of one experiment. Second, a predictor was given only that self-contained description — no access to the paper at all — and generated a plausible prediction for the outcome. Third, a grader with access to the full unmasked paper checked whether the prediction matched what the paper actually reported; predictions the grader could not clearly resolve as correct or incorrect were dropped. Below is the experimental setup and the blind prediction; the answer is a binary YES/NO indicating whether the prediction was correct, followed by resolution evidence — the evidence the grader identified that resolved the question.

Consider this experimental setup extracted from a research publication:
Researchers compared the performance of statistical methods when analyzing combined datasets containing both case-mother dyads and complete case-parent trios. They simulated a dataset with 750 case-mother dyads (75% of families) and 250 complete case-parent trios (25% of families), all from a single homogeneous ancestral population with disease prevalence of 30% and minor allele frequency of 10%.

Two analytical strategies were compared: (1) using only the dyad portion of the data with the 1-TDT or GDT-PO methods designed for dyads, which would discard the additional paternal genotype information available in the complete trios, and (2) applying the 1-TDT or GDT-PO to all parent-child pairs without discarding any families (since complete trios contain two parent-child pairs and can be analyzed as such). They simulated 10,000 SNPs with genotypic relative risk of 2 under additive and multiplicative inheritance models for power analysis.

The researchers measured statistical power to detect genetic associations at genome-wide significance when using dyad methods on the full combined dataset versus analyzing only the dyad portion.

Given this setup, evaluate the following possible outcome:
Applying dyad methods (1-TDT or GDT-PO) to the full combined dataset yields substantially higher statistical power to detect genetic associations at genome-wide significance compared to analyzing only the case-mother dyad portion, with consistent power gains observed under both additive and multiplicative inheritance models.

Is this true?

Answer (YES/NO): YES